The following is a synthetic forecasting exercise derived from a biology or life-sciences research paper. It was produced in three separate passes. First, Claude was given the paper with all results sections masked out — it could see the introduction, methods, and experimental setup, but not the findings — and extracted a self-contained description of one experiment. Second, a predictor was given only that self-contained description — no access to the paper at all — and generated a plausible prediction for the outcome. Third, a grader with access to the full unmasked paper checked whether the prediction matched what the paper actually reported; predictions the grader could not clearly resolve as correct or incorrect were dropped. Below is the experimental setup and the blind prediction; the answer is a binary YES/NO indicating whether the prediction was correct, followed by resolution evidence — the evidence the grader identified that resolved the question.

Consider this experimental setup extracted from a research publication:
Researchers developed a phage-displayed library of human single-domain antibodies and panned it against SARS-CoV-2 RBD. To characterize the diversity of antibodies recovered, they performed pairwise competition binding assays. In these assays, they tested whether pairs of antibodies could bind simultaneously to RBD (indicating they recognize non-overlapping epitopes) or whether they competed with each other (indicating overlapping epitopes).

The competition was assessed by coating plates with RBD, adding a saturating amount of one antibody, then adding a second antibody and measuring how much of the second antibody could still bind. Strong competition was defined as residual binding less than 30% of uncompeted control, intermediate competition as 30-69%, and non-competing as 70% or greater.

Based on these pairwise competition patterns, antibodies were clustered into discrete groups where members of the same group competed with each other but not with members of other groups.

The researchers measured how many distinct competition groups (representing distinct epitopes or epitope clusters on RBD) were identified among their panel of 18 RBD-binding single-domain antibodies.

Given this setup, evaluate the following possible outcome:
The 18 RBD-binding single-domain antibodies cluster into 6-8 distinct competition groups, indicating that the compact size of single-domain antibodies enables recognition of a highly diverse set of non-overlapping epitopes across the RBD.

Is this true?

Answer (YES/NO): NO